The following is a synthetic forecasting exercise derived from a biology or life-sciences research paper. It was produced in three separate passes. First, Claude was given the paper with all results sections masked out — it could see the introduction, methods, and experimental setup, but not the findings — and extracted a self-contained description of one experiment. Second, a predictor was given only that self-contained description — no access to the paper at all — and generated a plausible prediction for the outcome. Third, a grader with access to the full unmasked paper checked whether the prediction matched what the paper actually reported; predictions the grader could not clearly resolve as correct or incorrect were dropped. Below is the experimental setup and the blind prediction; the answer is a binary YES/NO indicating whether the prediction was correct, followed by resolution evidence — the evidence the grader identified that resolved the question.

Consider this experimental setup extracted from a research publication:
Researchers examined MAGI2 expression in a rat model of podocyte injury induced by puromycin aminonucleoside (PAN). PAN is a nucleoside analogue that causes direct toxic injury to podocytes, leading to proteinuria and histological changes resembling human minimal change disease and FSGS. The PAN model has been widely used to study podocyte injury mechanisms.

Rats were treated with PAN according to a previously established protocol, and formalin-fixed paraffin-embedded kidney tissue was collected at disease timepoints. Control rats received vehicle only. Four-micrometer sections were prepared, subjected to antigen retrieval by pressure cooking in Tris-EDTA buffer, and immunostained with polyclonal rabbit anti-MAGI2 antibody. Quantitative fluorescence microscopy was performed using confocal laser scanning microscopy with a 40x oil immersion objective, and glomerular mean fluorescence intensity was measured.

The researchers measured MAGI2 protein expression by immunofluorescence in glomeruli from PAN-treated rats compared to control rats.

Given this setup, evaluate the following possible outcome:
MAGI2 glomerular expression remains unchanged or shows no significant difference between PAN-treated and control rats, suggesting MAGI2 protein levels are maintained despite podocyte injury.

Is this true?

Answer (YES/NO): NO